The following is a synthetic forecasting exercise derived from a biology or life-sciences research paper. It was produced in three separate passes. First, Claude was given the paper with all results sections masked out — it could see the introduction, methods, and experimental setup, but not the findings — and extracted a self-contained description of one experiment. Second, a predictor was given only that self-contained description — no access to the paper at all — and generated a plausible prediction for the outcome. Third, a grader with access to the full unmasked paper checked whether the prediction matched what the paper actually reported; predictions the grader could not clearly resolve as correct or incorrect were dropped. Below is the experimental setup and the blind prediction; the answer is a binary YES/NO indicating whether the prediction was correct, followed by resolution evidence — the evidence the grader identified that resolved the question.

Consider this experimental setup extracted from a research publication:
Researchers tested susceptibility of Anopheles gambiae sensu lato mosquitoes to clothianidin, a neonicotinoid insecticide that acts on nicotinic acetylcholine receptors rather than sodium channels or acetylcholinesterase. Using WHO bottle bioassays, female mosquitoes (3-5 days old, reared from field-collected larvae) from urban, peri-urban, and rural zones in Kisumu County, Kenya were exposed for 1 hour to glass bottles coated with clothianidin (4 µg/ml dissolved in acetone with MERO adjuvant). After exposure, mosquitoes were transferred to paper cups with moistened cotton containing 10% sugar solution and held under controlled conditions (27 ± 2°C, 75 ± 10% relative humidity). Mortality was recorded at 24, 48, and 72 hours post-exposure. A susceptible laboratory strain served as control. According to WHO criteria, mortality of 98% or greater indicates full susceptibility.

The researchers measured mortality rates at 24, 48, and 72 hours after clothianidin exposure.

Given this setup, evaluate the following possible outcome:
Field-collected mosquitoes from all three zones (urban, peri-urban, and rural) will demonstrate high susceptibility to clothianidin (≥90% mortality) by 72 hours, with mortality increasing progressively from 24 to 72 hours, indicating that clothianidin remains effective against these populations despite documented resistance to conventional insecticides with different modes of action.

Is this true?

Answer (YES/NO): YES